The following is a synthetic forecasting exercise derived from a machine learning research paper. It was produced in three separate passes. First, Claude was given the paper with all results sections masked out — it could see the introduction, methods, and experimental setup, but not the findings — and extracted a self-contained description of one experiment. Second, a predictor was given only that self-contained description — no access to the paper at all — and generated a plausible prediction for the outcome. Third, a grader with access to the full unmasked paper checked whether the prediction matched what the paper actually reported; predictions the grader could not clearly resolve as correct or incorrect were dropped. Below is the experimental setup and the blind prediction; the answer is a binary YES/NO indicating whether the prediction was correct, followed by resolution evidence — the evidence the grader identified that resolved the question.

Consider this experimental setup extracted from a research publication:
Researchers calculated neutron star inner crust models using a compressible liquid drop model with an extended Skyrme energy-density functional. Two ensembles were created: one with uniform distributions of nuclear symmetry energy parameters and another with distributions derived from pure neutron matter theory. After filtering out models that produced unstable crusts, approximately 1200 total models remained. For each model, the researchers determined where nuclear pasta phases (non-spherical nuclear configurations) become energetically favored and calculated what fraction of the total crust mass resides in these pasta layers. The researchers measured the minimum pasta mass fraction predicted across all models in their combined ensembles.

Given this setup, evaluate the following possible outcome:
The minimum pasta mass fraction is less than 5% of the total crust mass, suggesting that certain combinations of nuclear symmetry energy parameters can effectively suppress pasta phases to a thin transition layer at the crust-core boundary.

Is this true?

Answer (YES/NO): NO